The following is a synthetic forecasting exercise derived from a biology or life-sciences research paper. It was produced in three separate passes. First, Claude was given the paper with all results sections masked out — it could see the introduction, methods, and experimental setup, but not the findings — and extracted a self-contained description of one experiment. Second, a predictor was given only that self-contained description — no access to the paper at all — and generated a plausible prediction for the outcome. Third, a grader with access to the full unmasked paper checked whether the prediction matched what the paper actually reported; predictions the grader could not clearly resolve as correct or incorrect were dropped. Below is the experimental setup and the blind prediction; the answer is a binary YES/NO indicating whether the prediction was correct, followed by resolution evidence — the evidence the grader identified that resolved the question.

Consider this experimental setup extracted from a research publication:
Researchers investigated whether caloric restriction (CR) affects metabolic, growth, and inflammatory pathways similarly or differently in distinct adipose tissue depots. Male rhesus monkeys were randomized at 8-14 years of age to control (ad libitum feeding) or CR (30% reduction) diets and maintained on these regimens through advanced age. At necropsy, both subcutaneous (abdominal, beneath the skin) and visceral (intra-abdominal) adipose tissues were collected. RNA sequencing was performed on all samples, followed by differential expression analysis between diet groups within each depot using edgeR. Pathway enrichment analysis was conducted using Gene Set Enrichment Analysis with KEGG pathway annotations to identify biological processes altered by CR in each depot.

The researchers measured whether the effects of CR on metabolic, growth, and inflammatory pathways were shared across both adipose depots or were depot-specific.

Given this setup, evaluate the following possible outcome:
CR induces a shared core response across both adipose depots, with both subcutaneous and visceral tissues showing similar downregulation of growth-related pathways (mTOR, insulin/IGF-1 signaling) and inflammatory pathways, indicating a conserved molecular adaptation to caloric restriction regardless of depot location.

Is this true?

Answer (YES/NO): NO